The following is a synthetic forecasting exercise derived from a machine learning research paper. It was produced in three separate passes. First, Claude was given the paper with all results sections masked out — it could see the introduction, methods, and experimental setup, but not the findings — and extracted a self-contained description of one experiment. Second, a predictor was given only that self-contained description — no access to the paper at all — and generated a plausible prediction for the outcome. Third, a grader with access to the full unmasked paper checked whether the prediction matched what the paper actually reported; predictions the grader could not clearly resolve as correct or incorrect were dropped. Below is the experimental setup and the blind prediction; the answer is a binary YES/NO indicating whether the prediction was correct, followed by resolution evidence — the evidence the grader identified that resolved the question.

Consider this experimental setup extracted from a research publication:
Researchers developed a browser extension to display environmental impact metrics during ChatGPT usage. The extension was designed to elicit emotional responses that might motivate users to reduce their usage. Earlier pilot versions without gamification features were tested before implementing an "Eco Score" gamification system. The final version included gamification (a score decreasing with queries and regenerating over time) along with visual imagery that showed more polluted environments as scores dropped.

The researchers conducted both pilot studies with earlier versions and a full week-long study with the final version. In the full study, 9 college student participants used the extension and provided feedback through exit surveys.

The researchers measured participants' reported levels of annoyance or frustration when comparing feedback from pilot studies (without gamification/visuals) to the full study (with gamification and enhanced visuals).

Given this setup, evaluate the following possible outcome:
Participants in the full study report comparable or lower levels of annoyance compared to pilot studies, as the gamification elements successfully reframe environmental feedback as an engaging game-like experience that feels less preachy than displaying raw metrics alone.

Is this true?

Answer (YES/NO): YES